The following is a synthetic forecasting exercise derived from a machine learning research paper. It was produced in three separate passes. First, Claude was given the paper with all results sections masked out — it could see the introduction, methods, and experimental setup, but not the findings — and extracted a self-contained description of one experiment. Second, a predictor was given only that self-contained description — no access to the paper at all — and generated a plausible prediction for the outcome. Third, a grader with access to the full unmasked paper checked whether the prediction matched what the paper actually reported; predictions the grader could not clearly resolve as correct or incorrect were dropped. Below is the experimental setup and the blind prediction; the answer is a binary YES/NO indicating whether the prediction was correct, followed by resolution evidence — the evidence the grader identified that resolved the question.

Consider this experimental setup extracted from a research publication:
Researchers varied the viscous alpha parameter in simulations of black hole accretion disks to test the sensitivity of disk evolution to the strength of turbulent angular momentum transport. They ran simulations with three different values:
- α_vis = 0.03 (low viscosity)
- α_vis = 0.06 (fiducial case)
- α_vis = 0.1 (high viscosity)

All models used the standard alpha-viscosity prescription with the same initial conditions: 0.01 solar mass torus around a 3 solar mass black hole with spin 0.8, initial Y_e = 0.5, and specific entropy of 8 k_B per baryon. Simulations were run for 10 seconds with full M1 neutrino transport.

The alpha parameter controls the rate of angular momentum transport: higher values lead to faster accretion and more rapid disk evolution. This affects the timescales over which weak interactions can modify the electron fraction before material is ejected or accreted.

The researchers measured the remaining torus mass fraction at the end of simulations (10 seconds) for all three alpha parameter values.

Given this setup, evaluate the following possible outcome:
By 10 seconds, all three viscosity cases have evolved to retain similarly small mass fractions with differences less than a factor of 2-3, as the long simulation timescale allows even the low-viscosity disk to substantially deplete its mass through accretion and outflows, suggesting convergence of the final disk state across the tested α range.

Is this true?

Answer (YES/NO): YES